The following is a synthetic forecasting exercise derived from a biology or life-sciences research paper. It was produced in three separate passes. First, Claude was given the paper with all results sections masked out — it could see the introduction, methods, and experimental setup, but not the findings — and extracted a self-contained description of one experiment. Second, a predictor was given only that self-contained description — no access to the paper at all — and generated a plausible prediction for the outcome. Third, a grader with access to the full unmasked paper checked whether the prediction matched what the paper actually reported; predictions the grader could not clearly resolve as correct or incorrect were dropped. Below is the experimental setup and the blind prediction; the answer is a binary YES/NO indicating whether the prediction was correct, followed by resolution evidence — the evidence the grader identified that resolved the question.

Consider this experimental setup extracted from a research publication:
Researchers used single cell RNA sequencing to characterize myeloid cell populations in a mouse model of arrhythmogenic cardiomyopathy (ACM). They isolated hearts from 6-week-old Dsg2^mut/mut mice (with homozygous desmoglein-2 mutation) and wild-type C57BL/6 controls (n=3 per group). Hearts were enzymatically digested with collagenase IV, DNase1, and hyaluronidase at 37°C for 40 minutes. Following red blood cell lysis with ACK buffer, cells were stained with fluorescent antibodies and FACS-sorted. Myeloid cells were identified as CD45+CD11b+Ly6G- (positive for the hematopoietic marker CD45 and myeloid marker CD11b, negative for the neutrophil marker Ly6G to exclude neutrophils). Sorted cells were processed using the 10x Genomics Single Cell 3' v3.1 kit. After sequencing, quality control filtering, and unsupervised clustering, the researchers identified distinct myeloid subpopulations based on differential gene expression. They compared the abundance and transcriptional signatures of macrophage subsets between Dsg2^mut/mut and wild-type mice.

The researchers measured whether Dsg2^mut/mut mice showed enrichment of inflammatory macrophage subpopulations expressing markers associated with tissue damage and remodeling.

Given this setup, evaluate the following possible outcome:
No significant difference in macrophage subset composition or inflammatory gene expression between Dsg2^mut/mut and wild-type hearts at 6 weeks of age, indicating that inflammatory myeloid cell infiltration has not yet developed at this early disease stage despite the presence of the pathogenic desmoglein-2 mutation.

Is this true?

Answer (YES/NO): NO